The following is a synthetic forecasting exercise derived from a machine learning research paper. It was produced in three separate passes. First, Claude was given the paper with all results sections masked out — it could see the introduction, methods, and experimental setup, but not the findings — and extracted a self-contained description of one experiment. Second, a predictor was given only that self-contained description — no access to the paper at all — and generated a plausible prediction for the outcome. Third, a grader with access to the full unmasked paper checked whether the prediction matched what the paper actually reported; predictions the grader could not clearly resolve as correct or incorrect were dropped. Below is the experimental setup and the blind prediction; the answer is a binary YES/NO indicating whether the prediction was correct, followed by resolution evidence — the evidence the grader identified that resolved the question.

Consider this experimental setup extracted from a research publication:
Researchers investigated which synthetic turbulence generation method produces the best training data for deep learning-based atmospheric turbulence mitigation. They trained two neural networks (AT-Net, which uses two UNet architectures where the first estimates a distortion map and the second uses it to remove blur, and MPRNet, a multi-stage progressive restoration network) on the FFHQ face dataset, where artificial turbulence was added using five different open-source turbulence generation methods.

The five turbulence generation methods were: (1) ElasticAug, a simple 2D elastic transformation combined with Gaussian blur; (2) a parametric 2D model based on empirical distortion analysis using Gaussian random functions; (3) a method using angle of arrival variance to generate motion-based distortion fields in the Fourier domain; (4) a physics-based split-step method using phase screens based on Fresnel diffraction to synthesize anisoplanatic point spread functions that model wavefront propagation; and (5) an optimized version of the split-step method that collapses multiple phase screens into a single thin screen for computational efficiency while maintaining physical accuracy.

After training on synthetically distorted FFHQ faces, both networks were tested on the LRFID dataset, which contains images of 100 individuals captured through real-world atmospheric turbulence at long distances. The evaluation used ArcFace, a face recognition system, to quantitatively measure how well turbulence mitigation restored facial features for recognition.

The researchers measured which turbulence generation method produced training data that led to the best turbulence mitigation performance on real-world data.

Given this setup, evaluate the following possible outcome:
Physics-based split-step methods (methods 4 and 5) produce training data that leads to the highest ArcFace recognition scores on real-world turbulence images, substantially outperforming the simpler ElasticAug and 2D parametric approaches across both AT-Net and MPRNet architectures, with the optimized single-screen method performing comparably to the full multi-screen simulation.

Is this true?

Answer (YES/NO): NO